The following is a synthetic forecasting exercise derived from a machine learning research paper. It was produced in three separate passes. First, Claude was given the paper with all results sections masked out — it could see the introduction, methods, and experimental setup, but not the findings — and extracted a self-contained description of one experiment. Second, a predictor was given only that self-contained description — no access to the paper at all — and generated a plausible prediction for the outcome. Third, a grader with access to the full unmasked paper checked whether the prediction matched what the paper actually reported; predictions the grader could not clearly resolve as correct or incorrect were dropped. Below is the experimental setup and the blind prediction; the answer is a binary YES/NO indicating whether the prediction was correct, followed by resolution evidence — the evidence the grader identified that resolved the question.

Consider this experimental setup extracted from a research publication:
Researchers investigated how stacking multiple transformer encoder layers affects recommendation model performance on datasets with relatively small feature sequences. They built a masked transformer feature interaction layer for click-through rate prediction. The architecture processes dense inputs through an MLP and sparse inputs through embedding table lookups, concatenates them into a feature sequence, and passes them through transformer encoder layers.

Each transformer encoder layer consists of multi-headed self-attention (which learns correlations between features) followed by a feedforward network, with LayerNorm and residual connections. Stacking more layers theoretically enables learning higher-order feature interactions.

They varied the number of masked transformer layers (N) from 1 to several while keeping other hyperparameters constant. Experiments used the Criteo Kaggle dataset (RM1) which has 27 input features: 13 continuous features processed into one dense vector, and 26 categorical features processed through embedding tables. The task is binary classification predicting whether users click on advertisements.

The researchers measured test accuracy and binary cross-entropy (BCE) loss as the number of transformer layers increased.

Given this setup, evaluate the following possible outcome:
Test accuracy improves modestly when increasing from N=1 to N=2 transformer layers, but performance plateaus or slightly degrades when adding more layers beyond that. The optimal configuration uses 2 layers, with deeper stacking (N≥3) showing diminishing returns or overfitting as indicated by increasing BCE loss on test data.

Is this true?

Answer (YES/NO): NO